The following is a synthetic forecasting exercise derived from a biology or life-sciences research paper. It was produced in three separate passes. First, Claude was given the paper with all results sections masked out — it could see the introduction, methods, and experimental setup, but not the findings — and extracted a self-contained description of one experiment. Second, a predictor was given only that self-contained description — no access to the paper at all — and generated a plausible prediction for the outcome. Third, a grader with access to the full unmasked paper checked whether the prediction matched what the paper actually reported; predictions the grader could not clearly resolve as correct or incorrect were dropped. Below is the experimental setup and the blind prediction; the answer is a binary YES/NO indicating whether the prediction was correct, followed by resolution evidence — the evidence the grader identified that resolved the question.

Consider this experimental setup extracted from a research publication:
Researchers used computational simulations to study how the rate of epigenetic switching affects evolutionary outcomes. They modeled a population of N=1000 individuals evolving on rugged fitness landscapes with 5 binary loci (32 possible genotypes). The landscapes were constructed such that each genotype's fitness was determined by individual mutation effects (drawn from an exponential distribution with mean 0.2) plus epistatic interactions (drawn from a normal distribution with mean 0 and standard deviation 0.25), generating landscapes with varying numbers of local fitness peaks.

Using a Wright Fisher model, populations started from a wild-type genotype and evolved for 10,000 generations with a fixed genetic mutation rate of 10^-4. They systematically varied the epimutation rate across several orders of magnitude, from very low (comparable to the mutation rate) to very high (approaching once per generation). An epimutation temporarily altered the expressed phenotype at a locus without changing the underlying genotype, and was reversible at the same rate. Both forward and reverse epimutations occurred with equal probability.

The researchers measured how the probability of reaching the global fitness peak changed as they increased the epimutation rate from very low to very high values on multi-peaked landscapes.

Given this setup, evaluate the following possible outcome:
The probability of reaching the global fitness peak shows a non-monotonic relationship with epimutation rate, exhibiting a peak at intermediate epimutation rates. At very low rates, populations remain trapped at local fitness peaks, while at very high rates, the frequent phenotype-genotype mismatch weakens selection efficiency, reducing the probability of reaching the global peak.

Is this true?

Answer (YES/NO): YES